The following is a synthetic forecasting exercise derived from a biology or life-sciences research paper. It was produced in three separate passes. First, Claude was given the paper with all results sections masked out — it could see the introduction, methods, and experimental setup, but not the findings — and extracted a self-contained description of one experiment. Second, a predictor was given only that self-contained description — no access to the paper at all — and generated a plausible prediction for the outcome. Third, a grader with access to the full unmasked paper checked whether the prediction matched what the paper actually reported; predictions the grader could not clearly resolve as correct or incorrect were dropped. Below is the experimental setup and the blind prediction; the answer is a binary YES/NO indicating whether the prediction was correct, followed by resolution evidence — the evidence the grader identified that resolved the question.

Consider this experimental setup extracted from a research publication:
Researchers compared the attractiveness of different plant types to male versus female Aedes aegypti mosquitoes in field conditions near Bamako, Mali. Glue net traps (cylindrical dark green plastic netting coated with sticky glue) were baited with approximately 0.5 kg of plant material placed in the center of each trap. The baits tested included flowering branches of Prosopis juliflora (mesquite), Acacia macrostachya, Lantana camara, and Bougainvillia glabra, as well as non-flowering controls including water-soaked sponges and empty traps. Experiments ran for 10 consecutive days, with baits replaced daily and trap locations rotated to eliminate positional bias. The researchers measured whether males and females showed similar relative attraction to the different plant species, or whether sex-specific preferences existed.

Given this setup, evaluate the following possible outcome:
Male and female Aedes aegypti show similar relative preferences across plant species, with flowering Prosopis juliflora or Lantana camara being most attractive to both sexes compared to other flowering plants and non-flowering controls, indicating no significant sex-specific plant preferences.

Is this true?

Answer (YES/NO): YES